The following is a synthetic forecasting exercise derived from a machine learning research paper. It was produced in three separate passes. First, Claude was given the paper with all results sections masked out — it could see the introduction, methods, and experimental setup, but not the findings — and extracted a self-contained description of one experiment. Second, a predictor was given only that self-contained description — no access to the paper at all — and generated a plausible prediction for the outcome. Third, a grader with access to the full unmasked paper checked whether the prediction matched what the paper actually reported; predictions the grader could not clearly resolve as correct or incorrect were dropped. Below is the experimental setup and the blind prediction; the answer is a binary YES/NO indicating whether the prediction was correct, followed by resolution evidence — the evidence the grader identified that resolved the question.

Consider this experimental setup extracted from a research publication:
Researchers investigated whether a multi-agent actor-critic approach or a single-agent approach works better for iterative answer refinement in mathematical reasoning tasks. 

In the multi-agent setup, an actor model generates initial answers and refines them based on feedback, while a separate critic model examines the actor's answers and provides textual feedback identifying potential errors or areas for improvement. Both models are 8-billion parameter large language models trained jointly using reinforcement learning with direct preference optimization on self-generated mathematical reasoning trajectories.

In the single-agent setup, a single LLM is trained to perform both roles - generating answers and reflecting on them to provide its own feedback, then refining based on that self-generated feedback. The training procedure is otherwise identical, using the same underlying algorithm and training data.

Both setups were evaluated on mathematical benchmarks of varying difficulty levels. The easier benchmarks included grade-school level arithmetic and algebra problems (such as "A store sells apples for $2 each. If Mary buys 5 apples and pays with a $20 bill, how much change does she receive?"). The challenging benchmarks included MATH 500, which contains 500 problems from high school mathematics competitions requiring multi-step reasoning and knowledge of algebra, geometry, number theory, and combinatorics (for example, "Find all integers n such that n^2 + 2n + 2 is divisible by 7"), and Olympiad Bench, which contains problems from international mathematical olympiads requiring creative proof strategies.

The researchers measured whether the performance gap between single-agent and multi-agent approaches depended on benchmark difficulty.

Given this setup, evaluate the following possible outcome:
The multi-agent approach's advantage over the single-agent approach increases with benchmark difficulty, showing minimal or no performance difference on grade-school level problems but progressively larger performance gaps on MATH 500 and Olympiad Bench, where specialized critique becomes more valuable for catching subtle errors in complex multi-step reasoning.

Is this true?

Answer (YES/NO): NO